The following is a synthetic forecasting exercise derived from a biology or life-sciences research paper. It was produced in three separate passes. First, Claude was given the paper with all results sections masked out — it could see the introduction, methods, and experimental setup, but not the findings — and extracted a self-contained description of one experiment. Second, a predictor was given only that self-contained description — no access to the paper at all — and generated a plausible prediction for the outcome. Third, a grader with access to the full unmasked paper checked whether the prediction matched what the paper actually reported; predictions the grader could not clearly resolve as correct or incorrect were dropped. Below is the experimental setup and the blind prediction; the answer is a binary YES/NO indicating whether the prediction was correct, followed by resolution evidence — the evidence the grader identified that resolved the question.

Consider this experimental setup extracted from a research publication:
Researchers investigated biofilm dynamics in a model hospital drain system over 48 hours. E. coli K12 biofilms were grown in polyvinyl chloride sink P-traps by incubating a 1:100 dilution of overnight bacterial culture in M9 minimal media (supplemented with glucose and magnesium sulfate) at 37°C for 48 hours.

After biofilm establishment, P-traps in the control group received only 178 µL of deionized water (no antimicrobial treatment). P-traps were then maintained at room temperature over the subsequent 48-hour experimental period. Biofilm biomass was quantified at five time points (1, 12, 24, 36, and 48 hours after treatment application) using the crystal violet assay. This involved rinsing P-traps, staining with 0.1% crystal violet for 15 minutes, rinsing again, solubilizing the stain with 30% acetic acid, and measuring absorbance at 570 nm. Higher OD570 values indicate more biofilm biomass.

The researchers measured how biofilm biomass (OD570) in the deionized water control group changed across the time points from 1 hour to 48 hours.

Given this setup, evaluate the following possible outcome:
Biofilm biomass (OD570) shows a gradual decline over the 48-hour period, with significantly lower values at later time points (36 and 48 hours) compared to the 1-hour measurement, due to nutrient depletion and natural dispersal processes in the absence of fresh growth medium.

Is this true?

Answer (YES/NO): NO